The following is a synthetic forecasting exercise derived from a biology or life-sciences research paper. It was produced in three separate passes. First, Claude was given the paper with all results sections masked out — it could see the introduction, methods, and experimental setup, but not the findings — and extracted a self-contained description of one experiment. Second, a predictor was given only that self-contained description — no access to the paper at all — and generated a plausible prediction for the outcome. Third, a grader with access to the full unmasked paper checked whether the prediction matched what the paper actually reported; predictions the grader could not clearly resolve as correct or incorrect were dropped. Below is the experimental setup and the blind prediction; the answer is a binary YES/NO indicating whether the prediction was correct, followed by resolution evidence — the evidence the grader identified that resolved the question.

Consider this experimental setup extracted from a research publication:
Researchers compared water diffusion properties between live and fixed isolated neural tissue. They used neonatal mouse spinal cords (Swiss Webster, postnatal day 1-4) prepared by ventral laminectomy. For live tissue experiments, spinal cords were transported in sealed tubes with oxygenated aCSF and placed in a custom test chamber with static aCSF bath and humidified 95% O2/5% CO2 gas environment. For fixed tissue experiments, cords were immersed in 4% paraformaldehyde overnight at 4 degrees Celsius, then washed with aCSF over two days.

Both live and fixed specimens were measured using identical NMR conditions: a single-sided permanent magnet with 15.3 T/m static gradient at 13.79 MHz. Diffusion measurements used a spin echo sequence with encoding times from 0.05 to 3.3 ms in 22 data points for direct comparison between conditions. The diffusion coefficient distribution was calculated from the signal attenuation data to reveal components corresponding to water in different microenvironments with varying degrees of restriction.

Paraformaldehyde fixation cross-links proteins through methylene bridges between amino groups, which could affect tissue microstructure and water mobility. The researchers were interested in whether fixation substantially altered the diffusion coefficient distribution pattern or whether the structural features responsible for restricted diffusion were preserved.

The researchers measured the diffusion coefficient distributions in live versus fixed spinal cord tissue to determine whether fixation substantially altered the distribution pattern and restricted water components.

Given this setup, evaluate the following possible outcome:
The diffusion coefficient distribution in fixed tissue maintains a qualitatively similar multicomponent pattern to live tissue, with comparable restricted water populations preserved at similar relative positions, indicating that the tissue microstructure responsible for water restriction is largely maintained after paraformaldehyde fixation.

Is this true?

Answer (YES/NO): YES